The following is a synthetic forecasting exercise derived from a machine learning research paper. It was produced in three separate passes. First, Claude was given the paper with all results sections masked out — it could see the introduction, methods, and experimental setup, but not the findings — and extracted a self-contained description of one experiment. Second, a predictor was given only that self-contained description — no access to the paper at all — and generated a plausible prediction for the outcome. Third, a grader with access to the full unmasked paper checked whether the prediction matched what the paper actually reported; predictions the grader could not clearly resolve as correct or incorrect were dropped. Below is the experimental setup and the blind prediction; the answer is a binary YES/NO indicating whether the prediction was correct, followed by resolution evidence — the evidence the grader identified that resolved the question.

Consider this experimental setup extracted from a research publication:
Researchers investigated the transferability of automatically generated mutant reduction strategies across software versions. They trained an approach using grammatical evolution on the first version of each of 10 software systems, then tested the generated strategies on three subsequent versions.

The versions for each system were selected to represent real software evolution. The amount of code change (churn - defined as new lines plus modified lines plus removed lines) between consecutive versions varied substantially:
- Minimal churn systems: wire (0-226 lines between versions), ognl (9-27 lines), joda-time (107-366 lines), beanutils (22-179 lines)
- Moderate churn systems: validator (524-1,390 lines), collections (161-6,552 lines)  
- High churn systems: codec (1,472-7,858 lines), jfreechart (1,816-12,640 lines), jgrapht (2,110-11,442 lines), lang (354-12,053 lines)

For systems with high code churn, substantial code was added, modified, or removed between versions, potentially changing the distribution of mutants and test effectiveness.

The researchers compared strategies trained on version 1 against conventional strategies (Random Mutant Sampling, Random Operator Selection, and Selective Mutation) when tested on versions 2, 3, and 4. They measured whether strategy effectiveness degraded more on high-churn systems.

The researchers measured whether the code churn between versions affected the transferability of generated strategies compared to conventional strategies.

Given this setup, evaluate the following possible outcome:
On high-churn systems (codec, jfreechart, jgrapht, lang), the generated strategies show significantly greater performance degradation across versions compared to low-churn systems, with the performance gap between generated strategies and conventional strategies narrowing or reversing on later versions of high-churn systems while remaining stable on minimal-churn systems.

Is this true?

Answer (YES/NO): NO